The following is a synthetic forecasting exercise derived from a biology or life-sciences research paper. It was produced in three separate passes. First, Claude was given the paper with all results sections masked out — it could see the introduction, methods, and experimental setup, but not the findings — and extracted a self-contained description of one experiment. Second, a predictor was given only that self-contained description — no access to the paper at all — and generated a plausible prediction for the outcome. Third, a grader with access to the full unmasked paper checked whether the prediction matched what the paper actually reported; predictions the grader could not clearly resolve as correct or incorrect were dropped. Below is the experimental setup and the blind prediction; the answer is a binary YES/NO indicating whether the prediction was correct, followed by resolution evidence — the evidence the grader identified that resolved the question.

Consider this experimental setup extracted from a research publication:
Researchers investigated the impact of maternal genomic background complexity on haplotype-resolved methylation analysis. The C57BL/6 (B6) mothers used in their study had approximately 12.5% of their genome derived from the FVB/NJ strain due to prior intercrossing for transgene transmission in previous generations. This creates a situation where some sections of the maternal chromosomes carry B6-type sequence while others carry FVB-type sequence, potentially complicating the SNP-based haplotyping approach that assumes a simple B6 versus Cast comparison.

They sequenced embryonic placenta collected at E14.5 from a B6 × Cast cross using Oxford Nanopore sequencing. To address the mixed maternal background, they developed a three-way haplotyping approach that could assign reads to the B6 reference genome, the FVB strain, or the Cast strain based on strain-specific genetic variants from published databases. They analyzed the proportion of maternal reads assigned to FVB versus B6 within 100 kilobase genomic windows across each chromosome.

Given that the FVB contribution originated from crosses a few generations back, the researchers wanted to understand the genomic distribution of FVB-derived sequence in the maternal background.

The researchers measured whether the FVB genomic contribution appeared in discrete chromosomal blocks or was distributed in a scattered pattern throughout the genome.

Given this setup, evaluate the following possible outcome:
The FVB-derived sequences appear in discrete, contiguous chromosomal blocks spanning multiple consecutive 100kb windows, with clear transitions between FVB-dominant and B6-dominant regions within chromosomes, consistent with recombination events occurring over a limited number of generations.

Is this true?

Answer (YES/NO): YES